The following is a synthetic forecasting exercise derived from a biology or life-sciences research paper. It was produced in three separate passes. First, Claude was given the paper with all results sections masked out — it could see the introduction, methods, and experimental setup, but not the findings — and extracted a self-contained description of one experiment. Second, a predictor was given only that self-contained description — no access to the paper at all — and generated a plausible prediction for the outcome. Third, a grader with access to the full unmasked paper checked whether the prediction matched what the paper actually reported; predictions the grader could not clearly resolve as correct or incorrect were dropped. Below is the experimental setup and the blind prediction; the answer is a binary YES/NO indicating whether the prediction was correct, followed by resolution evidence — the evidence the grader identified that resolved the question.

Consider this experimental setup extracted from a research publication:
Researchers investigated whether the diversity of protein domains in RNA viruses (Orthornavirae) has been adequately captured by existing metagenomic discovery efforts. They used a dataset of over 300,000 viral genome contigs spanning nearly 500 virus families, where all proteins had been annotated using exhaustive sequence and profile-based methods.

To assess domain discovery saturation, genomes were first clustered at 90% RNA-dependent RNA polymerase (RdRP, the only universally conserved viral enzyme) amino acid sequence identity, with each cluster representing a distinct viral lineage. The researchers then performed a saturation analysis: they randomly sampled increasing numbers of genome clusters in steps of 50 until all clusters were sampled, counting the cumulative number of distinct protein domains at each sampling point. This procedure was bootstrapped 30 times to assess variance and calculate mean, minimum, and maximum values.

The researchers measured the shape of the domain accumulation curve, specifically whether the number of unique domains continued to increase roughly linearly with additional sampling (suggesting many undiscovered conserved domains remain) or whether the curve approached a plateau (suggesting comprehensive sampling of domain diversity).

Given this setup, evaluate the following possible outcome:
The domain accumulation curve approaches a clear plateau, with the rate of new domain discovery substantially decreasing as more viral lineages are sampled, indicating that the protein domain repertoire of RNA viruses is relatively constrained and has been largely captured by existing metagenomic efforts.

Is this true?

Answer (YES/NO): YES